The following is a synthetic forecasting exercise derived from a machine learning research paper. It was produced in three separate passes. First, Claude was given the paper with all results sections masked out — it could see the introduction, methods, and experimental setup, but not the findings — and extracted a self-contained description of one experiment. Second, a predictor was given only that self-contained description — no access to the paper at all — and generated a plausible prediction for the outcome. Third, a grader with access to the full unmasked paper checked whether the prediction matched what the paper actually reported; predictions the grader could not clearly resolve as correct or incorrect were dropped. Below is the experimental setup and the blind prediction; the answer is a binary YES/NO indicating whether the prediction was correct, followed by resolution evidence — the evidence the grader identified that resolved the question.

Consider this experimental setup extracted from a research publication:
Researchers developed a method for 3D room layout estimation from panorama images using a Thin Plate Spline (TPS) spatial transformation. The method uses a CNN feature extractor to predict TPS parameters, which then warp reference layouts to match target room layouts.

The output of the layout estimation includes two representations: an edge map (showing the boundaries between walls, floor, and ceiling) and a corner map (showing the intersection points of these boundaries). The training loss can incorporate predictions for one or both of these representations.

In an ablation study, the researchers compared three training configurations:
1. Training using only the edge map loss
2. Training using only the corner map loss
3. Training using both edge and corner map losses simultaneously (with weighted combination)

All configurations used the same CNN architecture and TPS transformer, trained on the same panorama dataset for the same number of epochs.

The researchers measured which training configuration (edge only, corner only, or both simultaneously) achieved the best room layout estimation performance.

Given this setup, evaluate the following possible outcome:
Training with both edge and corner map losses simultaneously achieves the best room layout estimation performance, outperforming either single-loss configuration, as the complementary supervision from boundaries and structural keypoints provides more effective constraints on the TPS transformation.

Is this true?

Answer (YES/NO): YES